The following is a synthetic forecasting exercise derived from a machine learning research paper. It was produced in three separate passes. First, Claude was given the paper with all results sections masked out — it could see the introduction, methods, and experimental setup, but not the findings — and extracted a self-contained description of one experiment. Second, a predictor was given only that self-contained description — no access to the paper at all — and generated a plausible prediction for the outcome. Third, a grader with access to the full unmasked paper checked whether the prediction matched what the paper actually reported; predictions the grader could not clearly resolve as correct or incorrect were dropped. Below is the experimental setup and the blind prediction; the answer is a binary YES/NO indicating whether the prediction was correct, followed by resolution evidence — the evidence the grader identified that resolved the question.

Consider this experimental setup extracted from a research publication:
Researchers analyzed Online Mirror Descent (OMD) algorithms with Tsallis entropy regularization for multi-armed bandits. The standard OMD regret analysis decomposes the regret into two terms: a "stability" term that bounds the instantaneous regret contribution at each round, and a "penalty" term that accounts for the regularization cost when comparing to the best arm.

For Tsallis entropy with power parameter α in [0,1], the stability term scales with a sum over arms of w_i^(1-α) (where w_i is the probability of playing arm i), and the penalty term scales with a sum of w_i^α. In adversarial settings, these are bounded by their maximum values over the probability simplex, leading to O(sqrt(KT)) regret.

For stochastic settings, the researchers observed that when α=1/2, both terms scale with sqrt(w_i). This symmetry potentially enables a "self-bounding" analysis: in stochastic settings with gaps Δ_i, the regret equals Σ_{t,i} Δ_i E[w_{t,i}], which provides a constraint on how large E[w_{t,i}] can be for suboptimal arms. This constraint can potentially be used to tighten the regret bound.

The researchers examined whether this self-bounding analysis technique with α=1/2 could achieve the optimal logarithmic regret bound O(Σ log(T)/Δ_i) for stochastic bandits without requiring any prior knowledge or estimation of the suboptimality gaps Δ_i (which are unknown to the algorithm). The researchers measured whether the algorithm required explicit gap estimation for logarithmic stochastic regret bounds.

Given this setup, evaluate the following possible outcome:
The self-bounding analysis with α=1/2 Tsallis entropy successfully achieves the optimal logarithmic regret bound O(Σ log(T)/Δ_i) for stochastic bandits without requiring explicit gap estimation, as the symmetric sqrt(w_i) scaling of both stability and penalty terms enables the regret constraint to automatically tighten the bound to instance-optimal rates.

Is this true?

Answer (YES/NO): YES